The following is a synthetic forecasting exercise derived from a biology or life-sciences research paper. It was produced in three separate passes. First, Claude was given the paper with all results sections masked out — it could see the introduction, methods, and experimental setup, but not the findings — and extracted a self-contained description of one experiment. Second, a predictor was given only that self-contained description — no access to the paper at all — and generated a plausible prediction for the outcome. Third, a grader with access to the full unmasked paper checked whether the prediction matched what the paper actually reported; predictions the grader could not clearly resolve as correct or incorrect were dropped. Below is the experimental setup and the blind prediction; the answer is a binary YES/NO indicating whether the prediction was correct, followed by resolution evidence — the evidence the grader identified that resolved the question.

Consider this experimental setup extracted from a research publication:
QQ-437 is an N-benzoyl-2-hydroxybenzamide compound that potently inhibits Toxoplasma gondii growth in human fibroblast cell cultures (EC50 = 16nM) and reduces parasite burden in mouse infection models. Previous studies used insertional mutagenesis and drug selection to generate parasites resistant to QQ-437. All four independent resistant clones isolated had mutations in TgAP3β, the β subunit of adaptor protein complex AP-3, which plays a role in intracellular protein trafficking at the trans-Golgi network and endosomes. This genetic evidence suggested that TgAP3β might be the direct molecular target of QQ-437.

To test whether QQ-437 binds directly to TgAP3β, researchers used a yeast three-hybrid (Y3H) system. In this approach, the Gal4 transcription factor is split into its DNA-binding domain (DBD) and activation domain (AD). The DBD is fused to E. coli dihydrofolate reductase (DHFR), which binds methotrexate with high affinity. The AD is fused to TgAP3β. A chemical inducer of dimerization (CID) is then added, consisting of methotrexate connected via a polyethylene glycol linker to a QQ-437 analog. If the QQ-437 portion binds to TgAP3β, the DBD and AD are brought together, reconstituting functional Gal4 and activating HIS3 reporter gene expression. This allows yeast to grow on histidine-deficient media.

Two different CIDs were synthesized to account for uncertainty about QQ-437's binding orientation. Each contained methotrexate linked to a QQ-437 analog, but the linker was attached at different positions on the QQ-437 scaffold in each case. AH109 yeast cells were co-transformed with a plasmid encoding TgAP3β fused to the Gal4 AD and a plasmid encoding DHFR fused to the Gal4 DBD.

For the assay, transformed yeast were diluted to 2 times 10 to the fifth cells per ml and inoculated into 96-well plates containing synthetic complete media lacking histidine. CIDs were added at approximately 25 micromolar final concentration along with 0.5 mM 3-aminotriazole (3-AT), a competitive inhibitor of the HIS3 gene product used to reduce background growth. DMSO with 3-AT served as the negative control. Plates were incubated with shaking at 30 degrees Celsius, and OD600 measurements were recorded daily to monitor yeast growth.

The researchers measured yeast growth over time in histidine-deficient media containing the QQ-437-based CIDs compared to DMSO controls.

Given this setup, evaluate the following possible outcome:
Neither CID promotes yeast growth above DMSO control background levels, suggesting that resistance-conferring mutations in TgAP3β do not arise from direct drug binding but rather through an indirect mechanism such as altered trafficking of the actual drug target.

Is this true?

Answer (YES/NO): YES